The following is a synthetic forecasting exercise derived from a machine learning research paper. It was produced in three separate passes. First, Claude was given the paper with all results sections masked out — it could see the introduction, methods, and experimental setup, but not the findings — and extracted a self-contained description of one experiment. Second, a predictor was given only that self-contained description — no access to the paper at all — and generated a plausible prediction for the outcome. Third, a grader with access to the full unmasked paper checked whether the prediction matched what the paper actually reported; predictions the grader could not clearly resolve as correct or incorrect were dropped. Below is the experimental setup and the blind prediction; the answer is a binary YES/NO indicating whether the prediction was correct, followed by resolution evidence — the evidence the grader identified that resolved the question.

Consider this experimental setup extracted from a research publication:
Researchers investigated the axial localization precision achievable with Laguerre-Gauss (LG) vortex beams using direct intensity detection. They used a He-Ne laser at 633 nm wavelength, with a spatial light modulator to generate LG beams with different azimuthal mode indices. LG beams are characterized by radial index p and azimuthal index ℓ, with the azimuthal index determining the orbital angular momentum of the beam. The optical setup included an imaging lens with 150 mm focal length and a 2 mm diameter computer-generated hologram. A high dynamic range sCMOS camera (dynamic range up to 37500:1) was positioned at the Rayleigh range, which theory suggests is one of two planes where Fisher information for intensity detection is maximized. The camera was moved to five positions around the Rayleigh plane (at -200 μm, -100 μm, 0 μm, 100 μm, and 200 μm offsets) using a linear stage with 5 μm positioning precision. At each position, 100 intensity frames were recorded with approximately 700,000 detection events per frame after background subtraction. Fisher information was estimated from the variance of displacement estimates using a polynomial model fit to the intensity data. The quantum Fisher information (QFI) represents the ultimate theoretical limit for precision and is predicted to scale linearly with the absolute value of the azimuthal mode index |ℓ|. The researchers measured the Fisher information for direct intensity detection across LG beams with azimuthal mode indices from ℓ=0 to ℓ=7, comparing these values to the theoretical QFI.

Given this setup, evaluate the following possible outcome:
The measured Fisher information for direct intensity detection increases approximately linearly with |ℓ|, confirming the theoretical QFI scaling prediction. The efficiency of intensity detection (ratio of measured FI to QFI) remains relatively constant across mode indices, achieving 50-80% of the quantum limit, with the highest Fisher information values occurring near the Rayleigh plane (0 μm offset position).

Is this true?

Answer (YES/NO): NO